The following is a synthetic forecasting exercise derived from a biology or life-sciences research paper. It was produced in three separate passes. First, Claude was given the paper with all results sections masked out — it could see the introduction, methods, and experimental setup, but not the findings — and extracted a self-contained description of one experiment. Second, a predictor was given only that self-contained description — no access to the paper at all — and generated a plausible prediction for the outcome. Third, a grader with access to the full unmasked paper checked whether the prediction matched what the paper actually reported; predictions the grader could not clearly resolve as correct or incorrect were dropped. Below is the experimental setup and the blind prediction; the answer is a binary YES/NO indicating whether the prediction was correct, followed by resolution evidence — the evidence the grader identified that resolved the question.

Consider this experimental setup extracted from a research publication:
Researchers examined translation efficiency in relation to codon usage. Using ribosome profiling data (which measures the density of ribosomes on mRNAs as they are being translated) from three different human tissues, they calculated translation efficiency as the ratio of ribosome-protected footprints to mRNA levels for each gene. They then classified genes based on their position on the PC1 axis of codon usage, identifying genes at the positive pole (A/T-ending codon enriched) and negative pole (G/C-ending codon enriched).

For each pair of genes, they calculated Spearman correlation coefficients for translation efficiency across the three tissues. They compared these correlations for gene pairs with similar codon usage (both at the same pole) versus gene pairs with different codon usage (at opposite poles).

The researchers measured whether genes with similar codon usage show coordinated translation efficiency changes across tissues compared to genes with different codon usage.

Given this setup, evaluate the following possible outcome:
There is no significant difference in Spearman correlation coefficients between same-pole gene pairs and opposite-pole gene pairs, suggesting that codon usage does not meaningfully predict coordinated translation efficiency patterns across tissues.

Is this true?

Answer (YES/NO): NO